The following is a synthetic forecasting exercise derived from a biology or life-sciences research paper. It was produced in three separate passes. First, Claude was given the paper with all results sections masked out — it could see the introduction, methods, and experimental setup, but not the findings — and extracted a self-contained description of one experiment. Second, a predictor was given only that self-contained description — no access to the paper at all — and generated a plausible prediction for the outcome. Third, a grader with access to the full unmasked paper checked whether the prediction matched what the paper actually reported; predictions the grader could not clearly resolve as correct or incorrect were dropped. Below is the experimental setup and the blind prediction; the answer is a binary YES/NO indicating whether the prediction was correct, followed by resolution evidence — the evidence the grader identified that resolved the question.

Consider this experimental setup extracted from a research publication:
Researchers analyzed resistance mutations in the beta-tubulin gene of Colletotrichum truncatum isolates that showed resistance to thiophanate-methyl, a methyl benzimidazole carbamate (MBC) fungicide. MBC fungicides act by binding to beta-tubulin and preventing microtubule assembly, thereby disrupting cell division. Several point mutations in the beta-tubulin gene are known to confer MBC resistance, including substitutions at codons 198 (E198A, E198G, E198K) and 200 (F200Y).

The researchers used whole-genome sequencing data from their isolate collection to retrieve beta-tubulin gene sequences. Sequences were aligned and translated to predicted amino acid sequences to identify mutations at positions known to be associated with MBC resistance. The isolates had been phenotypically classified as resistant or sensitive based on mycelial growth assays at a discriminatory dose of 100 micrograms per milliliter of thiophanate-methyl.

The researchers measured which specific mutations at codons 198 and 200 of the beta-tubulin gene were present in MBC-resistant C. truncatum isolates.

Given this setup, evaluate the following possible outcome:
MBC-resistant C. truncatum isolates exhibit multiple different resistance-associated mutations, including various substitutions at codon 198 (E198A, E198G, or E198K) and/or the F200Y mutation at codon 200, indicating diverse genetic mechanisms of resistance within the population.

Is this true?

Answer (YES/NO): NO